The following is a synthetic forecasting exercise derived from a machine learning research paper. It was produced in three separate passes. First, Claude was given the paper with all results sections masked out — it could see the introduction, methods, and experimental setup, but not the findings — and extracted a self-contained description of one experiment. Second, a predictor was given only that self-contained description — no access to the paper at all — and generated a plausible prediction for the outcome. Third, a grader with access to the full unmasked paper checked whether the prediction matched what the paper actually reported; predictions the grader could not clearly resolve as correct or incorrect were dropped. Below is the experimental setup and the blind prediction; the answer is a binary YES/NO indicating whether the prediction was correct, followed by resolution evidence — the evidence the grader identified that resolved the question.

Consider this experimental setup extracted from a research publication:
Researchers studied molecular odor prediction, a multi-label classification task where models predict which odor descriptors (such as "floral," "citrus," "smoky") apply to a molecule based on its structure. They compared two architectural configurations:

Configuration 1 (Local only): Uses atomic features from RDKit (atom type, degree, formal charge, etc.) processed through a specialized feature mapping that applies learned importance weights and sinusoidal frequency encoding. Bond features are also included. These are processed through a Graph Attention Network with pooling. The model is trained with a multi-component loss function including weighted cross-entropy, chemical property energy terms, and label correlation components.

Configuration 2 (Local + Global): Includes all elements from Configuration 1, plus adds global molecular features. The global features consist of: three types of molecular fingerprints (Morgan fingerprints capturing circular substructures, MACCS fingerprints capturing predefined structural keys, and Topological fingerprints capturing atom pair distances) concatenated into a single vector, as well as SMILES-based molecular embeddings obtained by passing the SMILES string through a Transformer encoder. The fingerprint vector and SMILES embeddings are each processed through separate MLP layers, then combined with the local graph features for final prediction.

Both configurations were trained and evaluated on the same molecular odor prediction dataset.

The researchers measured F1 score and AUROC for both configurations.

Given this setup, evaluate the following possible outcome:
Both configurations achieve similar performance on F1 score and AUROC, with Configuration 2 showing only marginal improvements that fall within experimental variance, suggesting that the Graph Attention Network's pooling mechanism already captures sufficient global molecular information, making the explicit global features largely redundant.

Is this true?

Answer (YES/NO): NO